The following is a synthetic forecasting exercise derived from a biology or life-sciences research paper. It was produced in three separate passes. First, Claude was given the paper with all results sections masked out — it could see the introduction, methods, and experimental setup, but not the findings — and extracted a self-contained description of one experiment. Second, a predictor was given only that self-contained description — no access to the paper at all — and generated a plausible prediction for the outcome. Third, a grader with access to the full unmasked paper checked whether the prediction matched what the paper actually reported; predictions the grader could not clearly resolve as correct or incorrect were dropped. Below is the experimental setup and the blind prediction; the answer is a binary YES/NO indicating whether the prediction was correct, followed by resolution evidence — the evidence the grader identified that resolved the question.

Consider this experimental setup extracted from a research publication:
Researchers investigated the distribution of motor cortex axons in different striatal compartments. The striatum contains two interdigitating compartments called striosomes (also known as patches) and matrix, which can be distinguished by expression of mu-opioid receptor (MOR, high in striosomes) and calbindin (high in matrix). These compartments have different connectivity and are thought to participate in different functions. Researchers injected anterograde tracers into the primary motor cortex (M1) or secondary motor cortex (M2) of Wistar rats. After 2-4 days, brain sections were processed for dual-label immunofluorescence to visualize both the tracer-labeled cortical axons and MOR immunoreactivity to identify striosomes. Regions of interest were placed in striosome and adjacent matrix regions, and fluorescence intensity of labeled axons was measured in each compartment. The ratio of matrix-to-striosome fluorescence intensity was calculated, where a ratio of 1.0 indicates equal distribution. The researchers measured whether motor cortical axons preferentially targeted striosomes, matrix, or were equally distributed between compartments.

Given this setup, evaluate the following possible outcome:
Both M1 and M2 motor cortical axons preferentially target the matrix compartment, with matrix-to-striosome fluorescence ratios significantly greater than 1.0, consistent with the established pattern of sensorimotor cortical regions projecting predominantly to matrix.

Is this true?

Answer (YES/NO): NO